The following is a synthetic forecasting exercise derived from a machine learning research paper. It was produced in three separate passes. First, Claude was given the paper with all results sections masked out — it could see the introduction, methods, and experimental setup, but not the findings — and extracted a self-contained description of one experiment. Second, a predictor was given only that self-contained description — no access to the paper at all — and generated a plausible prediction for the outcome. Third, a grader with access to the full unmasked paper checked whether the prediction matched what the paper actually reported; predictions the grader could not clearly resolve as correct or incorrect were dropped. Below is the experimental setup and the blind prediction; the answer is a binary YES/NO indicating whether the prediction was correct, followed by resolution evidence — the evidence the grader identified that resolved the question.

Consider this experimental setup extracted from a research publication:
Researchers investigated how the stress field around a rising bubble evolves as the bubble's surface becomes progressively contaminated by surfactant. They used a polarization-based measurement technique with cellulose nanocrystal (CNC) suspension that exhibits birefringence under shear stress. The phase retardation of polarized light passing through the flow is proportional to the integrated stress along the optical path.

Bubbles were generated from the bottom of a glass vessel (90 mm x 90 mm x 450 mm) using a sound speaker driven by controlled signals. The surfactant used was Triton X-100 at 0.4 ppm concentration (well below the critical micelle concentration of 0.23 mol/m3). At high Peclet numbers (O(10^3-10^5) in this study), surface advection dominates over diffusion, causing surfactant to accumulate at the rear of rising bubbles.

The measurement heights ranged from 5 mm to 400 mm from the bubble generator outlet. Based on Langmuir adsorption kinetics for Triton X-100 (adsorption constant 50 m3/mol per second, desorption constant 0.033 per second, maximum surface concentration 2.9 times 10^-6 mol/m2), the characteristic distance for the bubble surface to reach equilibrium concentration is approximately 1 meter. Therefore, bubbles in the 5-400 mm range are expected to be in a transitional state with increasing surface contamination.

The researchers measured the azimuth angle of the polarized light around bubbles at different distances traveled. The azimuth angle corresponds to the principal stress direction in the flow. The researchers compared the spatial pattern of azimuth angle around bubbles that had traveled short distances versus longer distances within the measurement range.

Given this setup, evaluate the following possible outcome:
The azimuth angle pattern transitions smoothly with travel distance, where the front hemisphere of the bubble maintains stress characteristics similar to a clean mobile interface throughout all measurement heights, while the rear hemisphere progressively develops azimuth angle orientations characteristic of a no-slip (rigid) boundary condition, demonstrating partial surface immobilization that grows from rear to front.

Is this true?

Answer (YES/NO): NO